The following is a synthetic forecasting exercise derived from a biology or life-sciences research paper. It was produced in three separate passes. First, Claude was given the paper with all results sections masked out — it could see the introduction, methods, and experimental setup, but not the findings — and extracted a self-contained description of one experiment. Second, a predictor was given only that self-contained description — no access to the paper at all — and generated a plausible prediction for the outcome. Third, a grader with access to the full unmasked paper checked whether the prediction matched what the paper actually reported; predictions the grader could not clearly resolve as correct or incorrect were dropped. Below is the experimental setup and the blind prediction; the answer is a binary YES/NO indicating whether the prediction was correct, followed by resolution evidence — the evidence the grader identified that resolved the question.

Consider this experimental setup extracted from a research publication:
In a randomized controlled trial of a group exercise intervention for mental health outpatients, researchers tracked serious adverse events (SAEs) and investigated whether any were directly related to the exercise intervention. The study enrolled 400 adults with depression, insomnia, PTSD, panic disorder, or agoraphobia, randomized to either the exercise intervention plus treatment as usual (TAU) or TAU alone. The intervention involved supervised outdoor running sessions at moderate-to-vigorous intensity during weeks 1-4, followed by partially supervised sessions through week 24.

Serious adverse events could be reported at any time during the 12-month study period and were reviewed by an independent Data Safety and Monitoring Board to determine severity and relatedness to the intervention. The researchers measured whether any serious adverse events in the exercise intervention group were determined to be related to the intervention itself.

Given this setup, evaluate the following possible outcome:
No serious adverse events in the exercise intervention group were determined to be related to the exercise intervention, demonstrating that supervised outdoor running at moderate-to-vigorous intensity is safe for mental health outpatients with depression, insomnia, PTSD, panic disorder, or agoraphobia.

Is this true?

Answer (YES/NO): NO